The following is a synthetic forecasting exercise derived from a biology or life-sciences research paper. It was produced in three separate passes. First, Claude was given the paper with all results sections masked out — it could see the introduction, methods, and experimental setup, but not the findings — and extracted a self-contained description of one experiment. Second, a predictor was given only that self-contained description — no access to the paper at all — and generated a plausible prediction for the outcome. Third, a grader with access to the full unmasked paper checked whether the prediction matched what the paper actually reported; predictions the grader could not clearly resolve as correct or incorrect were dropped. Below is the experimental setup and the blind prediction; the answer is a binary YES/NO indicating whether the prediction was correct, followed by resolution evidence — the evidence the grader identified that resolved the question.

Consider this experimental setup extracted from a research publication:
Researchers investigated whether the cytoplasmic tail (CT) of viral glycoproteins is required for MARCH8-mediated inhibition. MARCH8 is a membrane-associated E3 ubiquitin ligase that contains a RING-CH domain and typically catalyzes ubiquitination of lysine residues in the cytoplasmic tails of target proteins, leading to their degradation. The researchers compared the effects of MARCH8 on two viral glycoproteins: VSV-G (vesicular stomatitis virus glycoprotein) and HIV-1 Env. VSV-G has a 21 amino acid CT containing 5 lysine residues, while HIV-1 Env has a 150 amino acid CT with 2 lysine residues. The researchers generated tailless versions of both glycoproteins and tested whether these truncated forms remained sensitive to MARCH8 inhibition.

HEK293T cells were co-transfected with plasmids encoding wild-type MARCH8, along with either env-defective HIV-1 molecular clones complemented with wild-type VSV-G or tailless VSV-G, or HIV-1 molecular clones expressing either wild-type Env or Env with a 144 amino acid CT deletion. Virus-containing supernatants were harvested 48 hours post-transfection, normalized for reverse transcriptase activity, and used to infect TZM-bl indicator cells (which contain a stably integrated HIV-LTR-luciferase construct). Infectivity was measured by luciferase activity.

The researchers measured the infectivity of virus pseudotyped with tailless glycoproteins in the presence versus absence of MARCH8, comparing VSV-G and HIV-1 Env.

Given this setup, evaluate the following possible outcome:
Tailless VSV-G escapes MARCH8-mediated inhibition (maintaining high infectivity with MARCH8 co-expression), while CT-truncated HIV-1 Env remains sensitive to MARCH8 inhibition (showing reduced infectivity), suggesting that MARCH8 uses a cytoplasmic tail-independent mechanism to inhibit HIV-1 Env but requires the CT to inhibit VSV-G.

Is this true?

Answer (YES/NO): YES